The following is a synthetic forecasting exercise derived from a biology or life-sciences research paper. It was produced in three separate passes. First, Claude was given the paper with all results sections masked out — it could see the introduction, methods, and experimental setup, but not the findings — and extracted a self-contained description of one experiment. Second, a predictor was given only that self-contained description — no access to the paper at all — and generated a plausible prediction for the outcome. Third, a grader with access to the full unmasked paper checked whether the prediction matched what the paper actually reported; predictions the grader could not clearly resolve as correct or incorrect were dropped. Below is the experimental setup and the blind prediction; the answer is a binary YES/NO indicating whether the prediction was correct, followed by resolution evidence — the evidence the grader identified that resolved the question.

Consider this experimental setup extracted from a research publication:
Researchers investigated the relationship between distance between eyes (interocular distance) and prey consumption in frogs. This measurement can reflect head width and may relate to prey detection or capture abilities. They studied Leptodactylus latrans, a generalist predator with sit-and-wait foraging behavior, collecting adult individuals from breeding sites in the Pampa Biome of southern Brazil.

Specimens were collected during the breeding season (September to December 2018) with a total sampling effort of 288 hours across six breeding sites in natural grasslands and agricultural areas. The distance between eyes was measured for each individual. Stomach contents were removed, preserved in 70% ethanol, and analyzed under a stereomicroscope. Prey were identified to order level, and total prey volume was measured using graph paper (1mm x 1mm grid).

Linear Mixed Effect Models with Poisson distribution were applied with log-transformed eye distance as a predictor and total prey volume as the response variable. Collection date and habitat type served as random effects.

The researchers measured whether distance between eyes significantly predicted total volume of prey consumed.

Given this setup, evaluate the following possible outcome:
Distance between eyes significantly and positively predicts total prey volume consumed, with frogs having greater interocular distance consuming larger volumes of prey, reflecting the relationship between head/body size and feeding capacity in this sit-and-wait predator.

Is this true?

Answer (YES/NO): NO